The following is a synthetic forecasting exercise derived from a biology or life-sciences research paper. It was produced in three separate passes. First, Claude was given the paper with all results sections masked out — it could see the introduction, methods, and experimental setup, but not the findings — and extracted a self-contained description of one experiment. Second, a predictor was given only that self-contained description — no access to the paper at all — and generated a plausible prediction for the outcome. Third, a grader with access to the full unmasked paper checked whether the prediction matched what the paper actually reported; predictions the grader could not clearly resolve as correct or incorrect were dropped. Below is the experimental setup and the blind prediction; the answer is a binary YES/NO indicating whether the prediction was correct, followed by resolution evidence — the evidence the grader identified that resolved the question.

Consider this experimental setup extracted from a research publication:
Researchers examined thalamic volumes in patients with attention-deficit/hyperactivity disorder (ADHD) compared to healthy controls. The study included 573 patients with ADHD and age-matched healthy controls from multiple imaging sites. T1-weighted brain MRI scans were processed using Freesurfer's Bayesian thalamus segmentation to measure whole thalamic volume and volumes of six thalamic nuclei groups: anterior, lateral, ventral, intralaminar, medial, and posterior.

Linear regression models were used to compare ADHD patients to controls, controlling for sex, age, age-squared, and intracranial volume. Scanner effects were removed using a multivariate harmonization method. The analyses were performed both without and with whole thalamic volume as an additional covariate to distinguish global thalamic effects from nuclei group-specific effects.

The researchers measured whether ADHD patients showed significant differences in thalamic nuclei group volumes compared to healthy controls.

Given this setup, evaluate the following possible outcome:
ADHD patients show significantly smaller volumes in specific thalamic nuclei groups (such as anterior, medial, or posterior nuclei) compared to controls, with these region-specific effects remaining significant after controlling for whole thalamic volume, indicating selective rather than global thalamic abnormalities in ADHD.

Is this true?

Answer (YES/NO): NO